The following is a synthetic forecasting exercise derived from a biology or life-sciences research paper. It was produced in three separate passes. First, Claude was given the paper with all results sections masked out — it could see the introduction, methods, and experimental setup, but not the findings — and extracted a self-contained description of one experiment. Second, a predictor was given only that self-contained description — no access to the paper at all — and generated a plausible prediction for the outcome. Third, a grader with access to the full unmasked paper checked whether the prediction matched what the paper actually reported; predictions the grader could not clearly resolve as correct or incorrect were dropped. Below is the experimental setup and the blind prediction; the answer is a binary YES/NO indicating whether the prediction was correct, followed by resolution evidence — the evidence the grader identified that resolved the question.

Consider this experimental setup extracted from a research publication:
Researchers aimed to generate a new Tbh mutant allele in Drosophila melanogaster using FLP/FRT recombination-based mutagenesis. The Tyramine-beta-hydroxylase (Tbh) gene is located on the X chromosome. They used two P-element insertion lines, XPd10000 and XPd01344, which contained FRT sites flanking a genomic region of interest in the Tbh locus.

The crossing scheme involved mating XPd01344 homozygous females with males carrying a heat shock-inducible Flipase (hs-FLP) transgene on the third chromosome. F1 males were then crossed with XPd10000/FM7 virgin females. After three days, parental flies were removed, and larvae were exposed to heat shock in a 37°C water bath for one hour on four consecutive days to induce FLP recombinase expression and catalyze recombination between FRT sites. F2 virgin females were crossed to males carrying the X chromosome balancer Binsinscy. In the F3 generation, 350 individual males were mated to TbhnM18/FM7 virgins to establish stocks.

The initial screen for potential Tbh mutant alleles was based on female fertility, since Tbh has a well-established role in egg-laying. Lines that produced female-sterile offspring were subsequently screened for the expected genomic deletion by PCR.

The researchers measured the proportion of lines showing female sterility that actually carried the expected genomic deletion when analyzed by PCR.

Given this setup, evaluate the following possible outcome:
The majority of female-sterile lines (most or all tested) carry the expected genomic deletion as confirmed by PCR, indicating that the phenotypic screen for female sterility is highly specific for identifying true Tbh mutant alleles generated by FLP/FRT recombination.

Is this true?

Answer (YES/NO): NO